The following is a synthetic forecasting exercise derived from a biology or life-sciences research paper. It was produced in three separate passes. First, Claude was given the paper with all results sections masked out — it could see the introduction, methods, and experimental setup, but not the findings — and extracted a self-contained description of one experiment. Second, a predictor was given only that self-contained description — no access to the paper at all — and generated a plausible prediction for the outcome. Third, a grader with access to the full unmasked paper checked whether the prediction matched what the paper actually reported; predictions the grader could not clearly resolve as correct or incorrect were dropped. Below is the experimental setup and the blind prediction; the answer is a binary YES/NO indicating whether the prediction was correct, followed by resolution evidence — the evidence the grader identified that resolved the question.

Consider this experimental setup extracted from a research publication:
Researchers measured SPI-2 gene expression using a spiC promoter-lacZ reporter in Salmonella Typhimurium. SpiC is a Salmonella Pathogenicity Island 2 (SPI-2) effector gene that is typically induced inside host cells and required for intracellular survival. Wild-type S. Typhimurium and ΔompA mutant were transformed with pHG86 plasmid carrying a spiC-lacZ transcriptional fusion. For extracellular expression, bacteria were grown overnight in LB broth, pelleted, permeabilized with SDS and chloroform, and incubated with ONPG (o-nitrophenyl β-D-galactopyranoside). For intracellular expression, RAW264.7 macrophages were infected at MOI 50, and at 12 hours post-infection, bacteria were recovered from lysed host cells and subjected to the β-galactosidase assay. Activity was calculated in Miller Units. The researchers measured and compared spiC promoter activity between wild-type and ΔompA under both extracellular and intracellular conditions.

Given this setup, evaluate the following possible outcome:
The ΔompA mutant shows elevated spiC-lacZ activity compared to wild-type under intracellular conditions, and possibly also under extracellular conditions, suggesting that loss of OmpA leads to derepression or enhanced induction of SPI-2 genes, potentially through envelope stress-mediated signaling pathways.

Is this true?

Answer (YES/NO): NO